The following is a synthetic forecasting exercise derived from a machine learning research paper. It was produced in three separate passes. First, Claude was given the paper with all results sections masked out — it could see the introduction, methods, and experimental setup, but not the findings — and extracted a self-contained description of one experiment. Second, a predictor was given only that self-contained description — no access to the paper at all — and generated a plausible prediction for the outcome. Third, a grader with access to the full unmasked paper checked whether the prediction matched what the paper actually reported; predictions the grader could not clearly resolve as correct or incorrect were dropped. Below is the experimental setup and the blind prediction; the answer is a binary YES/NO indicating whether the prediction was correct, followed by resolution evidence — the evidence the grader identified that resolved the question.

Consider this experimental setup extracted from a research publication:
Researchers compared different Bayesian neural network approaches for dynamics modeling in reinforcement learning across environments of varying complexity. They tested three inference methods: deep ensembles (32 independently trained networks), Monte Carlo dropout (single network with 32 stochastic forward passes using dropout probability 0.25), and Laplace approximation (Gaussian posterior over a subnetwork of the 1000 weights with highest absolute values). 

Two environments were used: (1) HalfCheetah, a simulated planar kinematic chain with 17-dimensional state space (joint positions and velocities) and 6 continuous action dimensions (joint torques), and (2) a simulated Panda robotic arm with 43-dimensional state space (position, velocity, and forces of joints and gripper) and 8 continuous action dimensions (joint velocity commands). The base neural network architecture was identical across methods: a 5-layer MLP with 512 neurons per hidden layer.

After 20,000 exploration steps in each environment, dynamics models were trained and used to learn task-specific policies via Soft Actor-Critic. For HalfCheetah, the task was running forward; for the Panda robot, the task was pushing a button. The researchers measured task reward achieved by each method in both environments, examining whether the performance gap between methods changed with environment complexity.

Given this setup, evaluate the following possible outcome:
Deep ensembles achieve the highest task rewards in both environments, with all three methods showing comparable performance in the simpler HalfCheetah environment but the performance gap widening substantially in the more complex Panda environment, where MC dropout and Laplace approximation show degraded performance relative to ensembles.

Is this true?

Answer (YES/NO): NO